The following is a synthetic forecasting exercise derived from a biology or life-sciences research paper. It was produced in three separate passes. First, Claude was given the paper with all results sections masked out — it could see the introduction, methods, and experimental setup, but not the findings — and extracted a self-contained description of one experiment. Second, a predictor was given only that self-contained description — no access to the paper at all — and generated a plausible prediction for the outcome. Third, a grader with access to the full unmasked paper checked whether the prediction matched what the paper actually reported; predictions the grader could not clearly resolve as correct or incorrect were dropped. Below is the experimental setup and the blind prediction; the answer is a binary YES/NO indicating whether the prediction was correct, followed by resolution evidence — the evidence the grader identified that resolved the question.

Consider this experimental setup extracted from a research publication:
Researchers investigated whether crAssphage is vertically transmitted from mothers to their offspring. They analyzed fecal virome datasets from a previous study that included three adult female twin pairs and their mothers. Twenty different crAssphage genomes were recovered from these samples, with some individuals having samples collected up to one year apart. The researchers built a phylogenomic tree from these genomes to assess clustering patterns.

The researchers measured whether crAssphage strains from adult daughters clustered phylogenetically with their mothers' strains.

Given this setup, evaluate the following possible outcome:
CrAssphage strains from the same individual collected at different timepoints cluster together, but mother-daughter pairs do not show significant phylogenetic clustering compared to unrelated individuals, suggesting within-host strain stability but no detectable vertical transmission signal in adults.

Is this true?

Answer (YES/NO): YES